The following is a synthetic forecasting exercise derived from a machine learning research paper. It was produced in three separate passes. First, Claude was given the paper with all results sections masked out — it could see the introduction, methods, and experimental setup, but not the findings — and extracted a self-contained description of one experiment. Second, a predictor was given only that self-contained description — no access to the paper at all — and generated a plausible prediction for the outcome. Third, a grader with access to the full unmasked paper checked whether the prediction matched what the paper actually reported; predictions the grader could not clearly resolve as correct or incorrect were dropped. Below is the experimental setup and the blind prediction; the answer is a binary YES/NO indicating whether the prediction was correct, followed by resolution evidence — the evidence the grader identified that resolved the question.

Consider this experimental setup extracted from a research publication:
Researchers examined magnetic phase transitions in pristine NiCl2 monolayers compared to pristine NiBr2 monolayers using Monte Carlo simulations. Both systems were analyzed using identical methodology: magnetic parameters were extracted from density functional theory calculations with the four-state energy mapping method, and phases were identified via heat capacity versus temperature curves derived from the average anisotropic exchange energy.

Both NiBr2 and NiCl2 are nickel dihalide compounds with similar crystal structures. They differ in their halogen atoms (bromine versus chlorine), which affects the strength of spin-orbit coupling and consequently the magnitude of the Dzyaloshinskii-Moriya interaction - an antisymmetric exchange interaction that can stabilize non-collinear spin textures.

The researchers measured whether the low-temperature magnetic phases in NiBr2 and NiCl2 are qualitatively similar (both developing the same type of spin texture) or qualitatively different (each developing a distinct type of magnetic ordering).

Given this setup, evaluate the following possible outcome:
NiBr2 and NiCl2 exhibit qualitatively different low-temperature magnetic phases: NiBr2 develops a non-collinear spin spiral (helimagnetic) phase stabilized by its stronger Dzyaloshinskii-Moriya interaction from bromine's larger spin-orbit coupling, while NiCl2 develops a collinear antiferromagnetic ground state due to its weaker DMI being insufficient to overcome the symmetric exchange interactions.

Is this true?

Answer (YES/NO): NO